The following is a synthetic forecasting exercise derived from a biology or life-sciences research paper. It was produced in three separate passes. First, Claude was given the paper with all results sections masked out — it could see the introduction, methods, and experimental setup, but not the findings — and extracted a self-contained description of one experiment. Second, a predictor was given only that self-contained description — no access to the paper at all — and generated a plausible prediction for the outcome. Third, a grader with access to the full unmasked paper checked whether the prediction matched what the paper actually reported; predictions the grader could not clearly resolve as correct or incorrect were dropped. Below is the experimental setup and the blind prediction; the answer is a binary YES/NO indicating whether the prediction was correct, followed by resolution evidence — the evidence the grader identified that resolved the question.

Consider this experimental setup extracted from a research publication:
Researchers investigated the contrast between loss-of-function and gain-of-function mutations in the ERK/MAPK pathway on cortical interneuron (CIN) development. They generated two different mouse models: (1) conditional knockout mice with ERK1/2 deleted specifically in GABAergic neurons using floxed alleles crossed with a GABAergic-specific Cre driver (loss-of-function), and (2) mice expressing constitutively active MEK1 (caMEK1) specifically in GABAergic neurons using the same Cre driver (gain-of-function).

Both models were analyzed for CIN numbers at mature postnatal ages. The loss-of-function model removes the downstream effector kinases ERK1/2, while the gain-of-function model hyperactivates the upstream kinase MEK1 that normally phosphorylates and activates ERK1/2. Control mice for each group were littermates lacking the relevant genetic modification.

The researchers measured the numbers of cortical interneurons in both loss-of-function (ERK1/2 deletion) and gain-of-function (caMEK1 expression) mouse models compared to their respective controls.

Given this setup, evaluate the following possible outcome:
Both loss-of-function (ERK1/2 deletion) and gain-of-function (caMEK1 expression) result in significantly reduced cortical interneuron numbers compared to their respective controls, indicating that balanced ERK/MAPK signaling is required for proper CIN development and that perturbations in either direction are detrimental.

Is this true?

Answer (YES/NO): NO